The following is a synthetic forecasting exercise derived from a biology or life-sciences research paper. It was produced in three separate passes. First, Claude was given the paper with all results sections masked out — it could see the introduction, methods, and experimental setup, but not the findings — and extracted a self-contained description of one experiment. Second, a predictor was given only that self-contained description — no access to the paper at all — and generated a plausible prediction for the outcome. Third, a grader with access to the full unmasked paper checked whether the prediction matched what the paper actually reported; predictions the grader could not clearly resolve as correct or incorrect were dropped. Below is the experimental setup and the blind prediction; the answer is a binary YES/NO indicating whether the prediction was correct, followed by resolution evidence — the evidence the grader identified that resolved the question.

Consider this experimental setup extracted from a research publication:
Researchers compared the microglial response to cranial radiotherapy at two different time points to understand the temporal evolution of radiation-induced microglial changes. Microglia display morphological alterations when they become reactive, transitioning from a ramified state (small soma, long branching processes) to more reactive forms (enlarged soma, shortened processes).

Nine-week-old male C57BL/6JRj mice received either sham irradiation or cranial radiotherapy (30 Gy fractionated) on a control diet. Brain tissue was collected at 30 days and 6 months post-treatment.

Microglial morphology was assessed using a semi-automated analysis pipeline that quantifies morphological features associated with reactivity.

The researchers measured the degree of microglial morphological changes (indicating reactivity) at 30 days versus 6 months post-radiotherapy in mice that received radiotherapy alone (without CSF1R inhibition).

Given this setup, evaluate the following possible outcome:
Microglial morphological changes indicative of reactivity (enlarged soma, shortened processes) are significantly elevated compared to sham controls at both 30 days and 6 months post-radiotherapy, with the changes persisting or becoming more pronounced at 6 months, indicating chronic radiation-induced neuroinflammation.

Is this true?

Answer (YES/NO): NO